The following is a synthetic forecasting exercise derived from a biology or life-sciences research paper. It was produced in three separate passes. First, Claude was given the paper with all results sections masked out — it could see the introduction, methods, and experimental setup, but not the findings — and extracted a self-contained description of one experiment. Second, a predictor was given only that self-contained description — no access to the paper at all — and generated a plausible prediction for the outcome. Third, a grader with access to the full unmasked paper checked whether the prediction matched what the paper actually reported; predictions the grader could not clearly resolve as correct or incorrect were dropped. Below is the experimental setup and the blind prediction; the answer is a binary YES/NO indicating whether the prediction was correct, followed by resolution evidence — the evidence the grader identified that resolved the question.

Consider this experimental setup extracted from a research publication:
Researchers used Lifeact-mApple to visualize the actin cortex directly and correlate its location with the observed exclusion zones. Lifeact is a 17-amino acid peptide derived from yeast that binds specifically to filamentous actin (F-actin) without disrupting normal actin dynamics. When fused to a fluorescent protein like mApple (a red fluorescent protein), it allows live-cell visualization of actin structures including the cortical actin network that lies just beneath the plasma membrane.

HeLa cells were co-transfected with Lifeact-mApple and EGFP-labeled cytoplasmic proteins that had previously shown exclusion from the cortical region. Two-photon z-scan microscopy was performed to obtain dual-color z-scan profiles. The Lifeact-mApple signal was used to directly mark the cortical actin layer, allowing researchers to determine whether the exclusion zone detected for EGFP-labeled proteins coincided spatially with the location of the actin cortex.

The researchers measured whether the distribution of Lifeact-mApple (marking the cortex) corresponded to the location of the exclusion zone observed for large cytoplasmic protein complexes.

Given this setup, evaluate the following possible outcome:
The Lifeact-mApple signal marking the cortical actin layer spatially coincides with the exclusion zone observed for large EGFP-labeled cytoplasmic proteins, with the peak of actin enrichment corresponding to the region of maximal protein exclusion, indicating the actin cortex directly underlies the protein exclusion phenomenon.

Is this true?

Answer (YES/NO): YES